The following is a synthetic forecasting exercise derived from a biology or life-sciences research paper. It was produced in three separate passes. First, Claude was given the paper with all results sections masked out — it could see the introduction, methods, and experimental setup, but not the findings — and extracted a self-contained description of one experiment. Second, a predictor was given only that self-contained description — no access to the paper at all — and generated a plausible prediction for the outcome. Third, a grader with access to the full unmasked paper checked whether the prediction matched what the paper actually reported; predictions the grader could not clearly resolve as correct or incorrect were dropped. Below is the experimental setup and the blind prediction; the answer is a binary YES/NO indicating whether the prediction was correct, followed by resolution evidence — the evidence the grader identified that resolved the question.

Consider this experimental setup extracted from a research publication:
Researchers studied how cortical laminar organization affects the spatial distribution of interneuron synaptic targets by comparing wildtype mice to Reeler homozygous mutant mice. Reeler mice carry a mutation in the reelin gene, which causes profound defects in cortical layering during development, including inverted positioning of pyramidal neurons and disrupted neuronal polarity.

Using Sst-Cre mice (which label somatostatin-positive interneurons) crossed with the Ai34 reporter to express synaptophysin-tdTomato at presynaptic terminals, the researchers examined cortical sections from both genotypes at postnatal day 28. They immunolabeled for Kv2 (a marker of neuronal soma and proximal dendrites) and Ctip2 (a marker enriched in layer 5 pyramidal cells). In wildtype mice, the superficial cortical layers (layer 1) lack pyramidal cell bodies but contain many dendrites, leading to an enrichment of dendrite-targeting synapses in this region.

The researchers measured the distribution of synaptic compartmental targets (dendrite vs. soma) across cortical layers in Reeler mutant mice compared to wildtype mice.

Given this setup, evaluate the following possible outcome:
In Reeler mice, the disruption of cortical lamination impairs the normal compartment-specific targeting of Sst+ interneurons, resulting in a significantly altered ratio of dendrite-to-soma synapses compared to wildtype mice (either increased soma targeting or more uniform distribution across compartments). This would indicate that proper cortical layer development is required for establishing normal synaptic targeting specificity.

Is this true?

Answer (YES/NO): YES